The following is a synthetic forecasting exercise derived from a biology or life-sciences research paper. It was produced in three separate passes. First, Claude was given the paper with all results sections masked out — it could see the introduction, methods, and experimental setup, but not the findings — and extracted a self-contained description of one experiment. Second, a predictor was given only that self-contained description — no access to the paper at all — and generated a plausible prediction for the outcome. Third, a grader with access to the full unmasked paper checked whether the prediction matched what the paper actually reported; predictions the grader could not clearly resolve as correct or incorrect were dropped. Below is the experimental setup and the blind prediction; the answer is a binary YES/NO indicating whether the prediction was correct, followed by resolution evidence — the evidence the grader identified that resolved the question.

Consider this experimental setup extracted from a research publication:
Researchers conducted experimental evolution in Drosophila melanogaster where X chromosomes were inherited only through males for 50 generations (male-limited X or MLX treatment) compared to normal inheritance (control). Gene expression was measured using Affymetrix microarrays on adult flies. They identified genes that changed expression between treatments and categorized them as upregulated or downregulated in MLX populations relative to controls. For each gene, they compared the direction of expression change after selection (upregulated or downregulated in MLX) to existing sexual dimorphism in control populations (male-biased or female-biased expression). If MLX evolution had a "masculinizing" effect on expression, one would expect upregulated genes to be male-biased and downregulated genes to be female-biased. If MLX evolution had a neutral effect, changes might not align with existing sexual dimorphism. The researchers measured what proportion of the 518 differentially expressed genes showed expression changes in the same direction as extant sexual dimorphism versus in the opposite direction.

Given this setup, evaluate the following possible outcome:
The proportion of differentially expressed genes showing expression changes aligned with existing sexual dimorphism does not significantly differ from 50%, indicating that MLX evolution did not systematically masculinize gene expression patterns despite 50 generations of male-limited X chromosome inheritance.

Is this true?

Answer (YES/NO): NO